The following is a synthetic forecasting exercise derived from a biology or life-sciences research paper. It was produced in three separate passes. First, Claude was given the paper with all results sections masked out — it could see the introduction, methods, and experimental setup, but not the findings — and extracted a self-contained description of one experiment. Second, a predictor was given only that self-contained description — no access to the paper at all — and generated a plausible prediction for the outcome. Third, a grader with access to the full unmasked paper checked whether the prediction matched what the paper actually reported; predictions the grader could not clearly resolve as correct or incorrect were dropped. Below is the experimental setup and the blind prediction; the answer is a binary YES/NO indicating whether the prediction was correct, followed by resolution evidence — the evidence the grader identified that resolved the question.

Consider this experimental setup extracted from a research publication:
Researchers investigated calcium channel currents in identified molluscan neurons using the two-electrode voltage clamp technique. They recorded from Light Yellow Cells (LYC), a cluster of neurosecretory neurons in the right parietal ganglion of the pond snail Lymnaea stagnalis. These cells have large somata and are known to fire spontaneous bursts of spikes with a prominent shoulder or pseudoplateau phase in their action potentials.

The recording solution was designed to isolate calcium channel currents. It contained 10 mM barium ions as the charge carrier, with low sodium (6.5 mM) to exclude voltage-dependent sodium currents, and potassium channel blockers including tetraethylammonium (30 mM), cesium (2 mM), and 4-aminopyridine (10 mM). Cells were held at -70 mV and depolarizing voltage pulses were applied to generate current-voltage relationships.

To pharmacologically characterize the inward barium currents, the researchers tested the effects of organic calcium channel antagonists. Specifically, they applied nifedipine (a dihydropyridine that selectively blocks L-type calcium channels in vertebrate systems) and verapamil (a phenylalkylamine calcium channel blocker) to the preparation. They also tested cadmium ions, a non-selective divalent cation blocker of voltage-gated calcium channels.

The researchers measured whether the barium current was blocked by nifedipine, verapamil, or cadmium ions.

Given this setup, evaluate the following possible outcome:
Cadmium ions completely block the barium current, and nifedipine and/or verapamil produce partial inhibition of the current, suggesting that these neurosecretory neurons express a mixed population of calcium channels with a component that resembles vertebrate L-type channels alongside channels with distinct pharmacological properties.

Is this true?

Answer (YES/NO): NO